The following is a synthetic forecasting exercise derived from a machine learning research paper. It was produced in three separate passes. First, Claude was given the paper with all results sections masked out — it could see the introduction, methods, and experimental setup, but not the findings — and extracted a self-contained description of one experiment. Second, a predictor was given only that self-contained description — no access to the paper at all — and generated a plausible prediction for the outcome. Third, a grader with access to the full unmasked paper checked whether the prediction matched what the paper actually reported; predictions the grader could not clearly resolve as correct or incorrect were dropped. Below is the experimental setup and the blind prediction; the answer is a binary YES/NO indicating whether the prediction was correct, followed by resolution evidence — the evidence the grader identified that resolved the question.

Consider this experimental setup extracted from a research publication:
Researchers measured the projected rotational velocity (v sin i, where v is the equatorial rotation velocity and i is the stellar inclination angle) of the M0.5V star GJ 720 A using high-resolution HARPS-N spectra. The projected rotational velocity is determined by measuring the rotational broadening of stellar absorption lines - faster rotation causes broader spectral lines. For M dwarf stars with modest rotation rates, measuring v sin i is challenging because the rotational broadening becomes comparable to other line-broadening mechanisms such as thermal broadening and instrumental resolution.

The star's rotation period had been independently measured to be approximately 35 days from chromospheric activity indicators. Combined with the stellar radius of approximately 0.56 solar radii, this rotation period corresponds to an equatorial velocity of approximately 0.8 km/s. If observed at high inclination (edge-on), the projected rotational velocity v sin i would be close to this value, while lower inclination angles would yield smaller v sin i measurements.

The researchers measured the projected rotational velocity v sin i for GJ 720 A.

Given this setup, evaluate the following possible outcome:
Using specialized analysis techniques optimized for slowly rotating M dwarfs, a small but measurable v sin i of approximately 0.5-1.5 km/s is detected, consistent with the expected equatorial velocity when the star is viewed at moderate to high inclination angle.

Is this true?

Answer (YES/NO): YES